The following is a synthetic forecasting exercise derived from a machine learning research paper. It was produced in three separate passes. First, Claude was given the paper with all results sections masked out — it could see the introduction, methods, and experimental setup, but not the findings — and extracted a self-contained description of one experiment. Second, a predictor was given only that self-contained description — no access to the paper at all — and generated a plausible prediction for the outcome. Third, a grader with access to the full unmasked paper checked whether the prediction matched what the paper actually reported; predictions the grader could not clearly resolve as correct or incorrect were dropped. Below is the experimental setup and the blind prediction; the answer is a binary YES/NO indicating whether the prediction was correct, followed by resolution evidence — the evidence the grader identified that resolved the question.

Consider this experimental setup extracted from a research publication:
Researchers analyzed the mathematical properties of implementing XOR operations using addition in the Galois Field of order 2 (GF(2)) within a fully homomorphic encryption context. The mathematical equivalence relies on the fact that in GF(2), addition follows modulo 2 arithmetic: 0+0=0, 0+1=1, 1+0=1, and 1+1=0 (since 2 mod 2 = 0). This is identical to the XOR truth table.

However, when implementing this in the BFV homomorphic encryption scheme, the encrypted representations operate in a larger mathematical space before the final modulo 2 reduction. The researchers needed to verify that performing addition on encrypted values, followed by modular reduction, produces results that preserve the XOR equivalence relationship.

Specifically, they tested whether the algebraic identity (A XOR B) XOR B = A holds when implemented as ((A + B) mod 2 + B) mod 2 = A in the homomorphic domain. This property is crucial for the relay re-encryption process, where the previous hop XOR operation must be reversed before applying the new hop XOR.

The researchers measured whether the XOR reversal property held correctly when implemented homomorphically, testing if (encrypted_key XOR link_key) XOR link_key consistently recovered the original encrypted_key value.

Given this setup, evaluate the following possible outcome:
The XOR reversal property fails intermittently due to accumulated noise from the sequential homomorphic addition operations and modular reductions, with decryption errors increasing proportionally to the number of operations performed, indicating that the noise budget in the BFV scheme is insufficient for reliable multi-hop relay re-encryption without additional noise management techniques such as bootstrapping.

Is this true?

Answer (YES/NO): NO